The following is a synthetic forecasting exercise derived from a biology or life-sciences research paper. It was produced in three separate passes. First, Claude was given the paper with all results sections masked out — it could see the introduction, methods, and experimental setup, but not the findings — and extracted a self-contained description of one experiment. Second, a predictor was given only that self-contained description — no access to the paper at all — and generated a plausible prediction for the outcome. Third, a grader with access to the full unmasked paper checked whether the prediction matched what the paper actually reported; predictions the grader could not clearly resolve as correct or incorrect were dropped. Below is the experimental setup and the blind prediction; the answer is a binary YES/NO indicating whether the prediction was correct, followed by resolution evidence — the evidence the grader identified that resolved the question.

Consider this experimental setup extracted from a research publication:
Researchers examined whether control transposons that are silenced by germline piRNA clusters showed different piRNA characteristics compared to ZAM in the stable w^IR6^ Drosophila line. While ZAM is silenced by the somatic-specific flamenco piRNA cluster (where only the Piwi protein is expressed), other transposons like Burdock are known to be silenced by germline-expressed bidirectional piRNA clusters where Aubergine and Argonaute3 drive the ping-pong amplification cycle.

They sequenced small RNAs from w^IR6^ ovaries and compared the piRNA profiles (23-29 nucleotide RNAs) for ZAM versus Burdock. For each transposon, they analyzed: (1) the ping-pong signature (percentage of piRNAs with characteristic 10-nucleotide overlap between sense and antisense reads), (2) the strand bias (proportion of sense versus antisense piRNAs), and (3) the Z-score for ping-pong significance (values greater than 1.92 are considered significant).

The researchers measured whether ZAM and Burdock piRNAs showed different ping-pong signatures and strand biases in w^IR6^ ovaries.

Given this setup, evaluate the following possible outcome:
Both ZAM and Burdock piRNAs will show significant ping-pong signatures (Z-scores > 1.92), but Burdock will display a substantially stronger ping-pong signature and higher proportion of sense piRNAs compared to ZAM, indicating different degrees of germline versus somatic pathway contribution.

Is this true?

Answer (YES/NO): NO